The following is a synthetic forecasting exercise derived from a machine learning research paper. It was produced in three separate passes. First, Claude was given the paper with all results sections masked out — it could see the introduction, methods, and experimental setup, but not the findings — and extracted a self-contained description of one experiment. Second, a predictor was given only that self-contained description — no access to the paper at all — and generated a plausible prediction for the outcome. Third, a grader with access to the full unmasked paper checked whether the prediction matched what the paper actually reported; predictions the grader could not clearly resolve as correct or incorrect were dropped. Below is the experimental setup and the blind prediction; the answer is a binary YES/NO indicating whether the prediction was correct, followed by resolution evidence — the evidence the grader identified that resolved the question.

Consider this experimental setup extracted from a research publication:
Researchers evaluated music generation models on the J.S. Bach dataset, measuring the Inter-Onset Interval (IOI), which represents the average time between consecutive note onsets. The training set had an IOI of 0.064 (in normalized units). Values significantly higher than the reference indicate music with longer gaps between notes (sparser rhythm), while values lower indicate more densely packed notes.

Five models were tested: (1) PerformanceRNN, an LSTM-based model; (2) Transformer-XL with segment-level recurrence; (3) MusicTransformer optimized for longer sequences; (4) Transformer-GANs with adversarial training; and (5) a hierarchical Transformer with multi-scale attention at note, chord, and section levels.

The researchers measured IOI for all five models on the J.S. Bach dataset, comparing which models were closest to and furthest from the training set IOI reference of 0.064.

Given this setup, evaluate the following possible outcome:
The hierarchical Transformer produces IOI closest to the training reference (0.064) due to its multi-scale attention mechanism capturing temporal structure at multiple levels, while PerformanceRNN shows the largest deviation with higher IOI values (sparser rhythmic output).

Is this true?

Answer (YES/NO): NO